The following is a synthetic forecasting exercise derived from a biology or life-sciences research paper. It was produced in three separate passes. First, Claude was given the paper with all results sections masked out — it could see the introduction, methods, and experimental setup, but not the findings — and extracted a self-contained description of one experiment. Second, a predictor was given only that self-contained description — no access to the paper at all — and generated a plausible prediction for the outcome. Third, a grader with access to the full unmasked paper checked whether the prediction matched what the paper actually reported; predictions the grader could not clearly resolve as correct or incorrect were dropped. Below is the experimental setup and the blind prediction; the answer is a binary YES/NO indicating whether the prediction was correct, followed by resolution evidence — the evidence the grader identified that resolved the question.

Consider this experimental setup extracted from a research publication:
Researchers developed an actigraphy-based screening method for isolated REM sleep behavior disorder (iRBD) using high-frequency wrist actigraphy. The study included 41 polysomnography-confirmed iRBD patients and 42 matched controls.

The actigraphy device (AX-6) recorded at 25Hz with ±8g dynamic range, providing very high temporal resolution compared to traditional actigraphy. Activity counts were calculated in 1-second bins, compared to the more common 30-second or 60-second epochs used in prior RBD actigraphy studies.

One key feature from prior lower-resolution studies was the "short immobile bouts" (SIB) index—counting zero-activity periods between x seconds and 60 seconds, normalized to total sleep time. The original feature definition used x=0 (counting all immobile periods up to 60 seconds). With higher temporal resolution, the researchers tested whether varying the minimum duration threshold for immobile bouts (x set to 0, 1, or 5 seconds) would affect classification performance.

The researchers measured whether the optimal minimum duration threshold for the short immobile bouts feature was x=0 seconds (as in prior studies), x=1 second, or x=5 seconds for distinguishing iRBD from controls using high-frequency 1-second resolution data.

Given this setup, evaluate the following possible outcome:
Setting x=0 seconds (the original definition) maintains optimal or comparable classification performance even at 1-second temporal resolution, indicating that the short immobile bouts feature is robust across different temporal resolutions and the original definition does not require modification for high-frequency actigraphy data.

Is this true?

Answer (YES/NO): NO